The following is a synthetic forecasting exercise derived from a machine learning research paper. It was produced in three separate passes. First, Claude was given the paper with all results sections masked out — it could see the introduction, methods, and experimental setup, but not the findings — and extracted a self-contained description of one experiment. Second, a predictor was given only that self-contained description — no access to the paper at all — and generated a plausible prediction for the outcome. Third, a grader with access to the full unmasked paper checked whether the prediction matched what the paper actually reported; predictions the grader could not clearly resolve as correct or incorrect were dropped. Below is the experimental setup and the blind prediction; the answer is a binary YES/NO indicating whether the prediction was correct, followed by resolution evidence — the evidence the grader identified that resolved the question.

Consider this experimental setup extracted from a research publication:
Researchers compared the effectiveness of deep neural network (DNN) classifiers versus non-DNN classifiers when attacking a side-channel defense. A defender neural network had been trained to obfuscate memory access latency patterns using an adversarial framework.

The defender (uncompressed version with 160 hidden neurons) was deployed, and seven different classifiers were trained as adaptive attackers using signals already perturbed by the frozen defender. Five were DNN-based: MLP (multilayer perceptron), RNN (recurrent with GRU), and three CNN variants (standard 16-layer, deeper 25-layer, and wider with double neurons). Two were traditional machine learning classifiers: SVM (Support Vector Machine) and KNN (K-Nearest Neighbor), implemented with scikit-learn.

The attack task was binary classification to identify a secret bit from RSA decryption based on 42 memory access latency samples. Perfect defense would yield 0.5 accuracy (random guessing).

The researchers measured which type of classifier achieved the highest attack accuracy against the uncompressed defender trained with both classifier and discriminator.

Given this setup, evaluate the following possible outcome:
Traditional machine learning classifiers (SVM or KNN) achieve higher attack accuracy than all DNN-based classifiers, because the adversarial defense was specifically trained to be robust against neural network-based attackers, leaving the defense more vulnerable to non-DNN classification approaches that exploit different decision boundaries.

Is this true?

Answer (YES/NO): YES